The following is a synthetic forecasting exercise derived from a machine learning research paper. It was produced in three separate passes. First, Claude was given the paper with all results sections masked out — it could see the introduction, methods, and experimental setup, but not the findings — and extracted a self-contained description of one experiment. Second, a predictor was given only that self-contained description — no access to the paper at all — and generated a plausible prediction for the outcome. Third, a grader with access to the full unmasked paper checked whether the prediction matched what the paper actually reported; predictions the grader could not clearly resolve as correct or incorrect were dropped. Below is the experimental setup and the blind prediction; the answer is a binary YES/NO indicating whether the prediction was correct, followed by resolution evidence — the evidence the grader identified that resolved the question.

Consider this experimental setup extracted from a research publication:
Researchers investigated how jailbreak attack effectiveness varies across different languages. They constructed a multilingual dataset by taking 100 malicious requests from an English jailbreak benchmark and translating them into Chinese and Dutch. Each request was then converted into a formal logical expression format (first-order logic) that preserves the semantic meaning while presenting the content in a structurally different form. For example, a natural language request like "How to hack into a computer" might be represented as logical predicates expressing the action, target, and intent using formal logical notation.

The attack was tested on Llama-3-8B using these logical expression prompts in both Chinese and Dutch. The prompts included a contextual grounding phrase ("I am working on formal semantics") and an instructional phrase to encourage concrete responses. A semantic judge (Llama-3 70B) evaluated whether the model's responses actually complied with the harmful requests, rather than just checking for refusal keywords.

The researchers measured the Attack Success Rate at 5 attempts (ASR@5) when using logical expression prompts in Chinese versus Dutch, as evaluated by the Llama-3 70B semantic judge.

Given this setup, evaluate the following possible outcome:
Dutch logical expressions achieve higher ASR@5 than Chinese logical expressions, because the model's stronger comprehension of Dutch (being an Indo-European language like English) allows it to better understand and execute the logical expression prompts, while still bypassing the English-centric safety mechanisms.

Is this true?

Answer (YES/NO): NO